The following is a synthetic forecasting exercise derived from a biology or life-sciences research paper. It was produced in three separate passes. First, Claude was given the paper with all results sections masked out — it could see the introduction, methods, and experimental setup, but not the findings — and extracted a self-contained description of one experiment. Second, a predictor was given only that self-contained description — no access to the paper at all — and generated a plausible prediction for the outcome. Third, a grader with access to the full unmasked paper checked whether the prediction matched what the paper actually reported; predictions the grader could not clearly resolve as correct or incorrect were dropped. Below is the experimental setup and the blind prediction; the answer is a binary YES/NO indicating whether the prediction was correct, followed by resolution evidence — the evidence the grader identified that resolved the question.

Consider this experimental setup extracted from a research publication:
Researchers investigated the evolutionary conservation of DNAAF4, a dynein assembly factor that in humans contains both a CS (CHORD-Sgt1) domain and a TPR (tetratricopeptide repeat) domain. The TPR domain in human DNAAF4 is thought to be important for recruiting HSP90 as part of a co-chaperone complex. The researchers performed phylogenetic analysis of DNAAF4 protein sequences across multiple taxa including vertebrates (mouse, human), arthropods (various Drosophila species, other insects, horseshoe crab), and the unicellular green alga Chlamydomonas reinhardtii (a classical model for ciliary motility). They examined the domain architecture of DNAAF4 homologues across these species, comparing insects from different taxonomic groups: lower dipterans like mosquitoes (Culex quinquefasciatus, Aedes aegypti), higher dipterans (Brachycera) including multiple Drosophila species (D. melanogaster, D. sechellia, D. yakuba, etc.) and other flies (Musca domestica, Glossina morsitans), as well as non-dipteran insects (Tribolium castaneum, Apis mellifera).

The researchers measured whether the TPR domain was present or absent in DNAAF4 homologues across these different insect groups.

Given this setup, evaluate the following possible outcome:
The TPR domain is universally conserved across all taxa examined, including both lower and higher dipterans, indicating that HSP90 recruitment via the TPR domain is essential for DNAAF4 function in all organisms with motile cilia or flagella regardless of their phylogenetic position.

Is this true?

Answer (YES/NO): NO